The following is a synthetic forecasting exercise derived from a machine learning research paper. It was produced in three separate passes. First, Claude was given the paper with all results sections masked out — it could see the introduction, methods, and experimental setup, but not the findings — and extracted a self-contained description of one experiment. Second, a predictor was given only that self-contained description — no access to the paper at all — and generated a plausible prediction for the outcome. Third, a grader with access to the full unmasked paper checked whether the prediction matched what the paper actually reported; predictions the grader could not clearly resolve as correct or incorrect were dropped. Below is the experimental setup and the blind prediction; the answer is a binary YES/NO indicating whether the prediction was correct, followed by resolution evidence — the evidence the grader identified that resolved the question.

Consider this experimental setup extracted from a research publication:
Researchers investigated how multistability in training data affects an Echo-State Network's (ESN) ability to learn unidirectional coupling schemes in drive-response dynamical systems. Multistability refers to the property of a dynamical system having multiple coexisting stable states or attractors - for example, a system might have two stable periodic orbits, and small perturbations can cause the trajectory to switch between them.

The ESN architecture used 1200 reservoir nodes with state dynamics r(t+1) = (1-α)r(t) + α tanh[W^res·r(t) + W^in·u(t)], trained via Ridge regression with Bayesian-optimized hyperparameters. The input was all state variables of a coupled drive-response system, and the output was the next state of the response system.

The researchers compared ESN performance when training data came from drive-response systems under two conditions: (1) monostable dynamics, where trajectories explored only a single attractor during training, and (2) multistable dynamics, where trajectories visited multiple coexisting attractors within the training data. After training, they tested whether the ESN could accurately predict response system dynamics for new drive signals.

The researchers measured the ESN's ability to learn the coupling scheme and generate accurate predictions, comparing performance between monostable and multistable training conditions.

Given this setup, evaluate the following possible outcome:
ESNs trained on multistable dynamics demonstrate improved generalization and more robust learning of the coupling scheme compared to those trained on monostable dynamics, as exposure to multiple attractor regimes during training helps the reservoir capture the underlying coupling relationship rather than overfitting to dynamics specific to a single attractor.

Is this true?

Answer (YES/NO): NO